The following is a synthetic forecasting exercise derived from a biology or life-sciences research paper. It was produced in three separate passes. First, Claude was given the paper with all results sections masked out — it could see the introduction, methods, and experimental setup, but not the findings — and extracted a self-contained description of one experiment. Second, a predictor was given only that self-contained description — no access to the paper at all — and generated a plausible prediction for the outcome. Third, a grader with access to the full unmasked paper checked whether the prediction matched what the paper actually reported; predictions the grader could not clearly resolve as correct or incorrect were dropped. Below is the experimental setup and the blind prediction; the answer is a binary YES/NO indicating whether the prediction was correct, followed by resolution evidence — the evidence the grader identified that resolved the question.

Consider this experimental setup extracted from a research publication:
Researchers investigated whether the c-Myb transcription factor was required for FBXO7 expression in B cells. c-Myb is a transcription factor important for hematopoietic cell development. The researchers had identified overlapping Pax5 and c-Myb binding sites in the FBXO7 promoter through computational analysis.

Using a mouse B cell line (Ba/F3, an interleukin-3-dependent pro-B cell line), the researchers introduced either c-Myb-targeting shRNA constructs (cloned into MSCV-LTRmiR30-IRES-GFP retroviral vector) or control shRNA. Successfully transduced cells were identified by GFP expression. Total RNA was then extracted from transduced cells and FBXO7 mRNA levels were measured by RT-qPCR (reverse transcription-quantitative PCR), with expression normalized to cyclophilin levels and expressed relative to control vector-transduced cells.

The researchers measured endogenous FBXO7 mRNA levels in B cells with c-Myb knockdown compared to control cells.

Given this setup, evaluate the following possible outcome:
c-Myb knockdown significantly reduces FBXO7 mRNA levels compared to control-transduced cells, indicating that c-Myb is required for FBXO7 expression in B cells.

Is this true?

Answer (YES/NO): YES